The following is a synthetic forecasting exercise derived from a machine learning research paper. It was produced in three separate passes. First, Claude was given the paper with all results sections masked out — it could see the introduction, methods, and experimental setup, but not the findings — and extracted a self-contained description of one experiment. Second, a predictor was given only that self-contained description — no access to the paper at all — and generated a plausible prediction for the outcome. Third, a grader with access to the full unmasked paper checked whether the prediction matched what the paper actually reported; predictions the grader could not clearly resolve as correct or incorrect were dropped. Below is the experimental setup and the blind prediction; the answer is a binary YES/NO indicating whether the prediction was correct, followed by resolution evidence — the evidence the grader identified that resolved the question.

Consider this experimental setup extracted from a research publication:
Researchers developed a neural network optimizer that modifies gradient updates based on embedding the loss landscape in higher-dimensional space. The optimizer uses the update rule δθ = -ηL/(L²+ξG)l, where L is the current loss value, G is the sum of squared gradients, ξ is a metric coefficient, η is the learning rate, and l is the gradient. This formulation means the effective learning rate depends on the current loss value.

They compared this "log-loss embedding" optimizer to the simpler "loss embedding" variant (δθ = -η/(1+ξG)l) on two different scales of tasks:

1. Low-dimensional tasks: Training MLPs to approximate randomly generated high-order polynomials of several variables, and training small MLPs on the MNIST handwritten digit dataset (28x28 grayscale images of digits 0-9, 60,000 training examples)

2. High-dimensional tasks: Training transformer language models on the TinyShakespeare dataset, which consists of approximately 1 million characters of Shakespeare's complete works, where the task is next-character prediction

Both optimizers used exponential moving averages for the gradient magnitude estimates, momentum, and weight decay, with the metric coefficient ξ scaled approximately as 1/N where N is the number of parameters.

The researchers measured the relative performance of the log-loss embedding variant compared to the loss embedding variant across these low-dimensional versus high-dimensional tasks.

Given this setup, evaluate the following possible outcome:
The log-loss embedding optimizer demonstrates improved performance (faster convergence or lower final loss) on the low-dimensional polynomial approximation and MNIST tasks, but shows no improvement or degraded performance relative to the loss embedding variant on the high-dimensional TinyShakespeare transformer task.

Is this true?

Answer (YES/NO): NO